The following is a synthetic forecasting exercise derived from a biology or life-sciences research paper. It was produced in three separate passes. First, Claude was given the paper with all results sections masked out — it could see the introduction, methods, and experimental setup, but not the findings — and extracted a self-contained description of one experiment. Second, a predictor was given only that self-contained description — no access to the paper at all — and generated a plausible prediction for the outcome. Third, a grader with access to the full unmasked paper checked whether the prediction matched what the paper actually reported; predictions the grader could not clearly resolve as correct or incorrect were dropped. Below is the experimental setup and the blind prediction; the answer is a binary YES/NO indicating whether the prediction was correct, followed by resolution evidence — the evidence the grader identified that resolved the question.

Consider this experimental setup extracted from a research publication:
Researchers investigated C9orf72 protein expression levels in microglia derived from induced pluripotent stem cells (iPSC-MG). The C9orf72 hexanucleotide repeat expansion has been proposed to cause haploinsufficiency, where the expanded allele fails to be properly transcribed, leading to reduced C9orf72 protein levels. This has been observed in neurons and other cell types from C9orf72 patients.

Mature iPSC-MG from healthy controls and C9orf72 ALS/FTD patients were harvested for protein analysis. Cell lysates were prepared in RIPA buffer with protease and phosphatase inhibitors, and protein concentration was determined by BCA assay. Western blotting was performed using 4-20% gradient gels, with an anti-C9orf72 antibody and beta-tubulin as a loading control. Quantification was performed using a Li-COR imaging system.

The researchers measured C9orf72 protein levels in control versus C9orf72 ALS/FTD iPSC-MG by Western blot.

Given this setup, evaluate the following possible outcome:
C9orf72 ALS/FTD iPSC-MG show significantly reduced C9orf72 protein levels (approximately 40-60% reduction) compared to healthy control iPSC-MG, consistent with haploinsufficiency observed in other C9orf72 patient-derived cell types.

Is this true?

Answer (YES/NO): YES